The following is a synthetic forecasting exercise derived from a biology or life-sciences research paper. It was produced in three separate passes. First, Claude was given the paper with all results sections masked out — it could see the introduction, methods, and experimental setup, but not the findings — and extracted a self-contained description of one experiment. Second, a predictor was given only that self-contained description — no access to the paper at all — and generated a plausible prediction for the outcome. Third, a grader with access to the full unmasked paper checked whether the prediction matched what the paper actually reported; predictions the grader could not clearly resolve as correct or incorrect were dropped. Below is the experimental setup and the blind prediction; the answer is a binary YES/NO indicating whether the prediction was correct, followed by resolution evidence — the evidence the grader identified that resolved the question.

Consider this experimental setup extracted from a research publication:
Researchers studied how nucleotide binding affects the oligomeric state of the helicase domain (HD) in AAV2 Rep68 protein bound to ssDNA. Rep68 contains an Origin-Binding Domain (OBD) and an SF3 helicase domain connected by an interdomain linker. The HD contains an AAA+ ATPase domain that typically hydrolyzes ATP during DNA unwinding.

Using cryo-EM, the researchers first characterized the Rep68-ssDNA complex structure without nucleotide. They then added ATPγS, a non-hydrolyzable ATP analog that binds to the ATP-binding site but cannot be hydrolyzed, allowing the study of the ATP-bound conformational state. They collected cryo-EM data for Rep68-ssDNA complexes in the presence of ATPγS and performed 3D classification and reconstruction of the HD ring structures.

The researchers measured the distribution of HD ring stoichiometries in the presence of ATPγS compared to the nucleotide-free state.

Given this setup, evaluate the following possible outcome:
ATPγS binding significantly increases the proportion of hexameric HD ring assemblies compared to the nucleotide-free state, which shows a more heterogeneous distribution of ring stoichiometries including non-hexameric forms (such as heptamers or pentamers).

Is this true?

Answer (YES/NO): NO